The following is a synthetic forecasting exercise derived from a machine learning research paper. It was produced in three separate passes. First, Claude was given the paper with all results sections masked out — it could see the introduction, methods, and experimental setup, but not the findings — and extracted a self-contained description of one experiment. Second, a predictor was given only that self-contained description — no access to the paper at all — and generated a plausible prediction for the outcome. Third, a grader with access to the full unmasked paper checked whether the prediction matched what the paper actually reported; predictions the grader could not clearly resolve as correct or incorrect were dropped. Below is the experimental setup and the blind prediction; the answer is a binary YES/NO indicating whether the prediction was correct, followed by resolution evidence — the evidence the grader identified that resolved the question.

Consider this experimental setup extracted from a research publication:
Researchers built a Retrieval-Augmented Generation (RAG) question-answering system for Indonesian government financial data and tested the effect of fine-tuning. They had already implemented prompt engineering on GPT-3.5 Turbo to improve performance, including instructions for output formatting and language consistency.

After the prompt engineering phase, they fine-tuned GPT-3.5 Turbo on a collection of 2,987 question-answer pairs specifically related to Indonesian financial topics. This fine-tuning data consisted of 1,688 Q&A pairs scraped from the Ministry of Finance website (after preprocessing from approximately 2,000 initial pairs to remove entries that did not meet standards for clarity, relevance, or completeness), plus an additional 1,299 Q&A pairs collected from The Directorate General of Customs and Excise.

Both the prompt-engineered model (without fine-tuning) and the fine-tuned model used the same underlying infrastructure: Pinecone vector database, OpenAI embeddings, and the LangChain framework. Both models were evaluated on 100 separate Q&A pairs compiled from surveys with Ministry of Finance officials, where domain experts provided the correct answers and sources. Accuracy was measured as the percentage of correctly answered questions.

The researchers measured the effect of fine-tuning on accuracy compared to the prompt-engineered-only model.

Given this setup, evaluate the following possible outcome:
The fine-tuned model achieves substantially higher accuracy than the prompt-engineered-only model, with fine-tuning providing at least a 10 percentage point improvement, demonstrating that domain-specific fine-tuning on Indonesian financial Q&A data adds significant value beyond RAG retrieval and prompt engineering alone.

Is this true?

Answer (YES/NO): NO